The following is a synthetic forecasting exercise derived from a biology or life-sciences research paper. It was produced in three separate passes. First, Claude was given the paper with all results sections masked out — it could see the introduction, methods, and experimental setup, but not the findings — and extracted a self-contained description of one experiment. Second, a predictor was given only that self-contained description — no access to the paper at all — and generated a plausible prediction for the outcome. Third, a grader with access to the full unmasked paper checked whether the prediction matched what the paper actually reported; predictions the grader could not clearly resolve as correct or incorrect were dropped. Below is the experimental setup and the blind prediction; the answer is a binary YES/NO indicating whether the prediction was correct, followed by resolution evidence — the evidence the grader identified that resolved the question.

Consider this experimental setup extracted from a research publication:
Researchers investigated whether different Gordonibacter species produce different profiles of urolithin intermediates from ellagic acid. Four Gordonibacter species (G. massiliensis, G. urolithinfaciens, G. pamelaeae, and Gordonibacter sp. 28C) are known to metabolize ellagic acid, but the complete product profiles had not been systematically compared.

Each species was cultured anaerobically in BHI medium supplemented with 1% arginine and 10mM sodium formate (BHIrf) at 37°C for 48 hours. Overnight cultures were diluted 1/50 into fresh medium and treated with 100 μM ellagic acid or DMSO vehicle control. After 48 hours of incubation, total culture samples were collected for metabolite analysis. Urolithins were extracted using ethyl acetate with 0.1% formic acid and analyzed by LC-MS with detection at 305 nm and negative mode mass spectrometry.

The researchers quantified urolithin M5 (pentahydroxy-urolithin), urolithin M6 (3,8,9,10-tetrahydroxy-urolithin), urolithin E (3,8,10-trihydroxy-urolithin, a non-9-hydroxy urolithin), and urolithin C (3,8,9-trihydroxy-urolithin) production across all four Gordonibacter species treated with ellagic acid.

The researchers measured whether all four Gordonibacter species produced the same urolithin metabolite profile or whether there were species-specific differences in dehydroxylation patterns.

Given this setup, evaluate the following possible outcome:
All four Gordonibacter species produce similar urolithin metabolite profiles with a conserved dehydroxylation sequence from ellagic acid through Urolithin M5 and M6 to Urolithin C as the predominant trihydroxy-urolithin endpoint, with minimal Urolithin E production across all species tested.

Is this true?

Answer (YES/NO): YES